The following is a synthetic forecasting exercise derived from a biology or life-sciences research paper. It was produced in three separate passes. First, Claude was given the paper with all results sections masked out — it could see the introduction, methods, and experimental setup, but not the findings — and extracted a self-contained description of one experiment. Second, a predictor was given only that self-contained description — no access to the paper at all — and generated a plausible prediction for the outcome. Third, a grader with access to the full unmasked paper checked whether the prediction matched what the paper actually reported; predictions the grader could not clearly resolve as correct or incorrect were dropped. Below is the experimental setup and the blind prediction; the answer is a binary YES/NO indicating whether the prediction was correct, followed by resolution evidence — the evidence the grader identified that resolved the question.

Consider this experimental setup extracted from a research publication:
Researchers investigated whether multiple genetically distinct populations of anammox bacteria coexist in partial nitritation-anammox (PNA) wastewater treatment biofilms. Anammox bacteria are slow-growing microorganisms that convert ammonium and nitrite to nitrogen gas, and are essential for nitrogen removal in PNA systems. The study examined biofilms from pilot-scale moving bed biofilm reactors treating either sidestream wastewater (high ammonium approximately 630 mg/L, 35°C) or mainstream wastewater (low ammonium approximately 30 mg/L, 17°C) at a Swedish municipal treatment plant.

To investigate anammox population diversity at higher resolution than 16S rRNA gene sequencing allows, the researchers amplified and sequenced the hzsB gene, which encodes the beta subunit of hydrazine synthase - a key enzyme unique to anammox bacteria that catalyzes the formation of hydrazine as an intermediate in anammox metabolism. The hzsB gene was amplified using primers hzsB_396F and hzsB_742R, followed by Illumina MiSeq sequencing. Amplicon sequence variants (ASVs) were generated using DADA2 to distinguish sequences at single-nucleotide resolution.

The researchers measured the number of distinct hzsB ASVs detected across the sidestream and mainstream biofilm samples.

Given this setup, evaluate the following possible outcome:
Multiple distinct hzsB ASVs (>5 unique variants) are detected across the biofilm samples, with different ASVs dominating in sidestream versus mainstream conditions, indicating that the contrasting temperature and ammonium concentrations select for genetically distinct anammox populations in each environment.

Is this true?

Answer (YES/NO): NO